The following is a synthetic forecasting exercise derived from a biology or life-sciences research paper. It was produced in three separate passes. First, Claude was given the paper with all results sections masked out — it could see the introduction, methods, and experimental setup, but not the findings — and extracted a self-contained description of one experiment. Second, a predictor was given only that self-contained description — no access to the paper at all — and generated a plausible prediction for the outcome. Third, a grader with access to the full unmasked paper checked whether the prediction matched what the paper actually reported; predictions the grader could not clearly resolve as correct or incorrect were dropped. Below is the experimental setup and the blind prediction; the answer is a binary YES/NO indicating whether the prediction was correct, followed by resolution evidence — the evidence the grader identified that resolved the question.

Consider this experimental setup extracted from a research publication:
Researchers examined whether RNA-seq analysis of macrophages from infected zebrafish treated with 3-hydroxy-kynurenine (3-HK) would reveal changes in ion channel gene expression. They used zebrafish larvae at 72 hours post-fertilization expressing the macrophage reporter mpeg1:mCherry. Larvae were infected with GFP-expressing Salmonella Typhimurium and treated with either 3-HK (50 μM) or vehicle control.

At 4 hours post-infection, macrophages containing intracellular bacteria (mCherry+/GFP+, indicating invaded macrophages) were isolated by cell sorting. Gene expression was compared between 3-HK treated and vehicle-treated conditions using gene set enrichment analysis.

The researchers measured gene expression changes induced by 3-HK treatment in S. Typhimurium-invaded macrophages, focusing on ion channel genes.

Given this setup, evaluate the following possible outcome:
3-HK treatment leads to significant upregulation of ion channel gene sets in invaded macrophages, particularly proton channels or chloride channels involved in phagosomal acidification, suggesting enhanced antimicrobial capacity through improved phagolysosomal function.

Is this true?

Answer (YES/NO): NO